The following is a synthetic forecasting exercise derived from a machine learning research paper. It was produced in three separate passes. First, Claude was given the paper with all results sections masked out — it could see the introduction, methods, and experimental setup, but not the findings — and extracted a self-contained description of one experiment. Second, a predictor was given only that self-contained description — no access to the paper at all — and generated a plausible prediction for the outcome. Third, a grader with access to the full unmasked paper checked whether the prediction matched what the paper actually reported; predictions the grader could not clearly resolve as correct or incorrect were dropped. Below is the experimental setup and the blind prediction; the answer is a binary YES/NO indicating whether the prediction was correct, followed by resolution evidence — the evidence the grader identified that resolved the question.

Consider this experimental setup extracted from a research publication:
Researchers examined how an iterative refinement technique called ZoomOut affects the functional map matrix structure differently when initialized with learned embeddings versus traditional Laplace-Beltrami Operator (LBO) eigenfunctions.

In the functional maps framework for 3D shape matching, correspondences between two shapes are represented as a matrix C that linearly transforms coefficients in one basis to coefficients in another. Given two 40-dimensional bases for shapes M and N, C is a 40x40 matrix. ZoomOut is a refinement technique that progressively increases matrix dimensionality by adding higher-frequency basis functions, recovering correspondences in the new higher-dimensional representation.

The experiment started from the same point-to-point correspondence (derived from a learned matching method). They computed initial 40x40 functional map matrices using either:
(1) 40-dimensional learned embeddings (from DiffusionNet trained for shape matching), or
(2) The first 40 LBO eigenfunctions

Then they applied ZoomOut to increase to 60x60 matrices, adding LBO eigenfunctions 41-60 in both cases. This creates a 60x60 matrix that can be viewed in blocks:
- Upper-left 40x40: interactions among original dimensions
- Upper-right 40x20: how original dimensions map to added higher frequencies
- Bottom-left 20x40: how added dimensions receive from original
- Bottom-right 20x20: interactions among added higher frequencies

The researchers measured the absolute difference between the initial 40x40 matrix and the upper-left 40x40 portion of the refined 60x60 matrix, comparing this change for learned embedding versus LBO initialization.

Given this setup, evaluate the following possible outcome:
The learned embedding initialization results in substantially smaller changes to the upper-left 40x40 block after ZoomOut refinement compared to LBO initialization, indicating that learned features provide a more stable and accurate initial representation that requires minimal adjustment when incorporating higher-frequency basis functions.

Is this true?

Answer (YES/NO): NO